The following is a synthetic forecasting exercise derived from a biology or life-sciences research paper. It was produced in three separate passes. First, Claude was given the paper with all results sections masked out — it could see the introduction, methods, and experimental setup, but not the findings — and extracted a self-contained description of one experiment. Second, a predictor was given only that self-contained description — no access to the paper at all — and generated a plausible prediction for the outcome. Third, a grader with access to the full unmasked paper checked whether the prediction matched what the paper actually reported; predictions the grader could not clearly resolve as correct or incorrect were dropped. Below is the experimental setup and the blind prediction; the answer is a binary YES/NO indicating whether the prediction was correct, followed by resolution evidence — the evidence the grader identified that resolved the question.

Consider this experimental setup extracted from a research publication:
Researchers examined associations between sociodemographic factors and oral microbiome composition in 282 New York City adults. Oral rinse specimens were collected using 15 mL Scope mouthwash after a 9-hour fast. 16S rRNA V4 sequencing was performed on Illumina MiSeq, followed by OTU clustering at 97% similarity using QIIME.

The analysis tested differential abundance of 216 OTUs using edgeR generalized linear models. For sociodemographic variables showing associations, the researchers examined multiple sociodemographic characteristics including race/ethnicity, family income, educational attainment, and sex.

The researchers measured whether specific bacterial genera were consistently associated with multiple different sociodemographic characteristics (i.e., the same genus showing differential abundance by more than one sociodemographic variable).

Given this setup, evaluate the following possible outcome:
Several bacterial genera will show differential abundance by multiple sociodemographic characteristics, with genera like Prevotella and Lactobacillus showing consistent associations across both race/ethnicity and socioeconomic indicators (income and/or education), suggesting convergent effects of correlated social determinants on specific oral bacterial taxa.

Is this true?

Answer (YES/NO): YES